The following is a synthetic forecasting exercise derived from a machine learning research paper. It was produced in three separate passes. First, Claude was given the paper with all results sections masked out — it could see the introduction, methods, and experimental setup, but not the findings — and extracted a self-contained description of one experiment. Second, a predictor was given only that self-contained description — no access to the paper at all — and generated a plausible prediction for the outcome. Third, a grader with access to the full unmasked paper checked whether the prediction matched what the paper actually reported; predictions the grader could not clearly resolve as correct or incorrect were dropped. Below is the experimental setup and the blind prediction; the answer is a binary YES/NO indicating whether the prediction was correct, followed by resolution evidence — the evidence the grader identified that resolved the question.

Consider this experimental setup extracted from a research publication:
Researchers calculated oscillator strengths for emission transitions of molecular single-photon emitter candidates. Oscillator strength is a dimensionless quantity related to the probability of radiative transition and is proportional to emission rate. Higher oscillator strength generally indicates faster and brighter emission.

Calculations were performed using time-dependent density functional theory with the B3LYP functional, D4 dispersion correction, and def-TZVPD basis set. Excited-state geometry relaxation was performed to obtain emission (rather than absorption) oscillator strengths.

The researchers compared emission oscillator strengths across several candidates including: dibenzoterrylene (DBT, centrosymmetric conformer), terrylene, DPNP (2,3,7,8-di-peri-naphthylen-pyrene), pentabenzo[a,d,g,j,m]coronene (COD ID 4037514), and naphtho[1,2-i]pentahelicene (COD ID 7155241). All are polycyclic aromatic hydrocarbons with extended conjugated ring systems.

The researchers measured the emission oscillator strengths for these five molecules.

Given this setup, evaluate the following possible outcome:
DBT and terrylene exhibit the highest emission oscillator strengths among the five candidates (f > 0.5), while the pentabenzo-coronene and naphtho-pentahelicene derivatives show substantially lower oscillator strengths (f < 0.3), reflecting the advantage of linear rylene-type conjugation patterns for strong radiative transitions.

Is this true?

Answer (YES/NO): NO